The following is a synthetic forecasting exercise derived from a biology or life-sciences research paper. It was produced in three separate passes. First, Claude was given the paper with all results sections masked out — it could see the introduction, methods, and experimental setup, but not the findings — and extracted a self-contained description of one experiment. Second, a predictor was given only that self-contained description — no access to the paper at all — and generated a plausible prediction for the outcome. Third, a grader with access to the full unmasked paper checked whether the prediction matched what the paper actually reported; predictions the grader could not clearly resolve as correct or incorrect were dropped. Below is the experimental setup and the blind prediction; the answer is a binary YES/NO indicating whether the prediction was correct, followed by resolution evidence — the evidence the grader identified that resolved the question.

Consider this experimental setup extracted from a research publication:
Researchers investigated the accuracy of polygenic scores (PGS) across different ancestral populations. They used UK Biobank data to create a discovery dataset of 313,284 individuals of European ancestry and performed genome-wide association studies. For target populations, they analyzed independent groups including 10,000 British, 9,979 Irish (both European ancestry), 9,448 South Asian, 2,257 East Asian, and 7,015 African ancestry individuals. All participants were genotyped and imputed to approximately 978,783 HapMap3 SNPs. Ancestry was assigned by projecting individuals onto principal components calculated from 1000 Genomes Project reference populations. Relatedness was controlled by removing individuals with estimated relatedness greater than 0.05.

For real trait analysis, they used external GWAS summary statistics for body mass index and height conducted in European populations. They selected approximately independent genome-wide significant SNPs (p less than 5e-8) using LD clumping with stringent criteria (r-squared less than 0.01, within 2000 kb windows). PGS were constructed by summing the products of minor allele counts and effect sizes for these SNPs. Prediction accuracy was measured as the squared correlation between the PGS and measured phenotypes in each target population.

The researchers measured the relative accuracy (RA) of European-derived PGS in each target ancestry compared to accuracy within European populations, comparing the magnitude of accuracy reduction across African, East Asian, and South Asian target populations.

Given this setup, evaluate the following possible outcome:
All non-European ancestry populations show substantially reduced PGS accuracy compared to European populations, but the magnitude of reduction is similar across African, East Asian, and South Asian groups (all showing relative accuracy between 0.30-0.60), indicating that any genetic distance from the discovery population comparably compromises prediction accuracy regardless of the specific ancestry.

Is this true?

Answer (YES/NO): NO